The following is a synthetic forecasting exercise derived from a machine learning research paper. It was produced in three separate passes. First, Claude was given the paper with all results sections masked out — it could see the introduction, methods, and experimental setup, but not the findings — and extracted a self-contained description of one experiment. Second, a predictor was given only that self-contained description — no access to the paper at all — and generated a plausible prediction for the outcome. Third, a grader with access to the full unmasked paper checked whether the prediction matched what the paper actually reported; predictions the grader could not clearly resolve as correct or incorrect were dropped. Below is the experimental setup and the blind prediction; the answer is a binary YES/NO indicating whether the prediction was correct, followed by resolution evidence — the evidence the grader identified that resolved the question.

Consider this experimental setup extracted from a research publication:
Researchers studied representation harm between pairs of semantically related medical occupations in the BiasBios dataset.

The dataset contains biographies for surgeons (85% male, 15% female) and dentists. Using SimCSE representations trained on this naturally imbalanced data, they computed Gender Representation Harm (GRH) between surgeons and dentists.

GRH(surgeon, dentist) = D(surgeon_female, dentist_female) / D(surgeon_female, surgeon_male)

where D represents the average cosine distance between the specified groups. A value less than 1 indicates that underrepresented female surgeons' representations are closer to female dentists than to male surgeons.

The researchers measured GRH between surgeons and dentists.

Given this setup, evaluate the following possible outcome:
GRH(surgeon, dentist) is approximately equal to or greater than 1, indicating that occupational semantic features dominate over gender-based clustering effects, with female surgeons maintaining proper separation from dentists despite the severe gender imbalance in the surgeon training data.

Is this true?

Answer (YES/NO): NO